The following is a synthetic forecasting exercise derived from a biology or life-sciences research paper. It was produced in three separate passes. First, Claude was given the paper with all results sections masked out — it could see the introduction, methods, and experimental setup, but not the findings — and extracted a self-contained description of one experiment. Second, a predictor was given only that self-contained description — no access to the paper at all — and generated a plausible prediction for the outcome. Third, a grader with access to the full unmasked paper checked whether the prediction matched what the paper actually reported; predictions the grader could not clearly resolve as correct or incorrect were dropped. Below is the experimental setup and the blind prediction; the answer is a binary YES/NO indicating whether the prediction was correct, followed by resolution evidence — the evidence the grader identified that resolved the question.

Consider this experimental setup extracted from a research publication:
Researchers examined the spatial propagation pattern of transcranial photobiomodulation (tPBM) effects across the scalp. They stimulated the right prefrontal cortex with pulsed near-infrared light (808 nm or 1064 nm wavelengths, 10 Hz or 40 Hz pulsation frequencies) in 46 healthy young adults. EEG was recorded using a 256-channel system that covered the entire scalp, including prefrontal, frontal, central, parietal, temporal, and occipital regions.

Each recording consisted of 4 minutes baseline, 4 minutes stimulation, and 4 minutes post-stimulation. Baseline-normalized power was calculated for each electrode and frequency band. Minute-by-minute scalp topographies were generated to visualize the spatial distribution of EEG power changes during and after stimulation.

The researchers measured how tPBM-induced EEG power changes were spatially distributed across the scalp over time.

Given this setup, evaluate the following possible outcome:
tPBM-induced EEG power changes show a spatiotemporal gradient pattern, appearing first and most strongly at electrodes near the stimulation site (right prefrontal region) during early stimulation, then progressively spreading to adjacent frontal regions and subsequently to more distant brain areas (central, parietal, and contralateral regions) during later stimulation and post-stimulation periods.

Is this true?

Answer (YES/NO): YES